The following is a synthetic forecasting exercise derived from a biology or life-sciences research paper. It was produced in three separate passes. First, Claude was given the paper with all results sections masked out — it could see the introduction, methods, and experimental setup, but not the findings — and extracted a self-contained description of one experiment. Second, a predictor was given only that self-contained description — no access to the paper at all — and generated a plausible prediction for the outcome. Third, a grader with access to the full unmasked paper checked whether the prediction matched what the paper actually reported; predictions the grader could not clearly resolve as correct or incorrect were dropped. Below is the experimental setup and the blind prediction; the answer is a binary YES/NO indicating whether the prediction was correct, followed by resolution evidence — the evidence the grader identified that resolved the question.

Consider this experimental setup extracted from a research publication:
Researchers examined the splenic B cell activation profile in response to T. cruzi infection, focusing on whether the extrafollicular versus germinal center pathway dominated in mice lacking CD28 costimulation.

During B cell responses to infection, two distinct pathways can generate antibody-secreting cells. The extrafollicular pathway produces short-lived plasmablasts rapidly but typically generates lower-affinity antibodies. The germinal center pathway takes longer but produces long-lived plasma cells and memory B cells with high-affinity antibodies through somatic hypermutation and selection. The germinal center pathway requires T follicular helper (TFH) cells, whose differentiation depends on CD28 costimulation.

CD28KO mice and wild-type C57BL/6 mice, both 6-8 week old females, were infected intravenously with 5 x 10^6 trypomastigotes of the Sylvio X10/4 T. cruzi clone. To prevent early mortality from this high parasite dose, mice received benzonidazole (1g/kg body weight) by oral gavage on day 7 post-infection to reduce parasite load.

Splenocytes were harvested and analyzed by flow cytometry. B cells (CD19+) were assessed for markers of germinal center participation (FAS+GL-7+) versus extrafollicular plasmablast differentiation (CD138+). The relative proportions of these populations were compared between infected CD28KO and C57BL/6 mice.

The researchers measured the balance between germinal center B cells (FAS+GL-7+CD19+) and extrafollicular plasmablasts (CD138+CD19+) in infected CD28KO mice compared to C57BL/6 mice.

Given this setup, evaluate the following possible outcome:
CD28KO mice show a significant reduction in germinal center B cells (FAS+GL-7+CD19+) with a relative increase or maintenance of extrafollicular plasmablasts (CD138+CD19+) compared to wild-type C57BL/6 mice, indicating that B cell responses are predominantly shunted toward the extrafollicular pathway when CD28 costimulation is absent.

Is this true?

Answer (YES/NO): YES